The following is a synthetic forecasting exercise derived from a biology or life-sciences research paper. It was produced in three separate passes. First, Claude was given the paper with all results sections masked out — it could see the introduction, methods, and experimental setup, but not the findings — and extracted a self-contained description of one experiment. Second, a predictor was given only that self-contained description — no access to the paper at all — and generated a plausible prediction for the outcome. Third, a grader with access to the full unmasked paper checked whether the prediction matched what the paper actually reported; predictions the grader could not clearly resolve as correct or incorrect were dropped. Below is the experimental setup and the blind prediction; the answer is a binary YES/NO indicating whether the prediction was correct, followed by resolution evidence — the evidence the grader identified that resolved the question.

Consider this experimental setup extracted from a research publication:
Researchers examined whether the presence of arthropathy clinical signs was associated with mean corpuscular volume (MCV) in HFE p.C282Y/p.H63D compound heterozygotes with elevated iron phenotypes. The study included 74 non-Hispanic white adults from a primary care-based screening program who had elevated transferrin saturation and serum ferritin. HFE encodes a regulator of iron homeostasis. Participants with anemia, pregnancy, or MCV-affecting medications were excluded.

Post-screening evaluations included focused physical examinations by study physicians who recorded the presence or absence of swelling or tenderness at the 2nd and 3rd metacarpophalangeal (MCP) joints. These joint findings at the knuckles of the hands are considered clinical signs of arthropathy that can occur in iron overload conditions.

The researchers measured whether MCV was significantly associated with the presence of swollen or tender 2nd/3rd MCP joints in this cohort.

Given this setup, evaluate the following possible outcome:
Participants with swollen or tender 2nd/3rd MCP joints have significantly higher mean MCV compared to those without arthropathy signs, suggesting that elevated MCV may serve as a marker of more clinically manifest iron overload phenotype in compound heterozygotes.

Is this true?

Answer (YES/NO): NO